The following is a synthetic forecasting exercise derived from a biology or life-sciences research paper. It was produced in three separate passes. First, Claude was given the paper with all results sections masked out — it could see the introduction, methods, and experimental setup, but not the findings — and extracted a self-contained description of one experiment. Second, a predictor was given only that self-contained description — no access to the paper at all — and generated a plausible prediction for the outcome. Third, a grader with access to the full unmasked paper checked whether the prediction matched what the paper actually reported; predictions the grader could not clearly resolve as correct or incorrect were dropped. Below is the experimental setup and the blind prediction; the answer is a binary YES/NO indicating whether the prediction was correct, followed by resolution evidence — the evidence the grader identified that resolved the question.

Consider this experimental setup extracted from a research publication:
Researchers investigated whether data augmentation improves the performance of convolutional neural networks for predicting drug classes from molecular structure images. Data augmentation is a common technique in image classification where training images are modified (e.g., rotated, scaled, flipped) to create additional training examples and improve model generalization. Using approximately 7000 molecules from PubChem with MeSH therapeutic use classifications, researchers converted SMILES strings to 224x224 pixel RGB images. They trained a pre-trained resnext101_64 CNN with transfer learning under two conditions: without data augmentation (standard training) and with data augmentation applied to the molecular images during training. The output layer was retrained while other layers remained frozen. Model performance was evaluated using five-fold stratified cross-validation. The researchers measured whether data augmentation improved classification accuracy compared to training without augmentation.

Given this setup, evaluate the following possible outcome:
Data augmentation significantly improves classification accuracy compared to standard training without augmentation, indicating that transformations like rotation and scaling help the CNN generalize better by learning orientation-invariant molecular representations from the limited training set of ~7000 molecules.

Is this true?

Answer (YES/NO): YES